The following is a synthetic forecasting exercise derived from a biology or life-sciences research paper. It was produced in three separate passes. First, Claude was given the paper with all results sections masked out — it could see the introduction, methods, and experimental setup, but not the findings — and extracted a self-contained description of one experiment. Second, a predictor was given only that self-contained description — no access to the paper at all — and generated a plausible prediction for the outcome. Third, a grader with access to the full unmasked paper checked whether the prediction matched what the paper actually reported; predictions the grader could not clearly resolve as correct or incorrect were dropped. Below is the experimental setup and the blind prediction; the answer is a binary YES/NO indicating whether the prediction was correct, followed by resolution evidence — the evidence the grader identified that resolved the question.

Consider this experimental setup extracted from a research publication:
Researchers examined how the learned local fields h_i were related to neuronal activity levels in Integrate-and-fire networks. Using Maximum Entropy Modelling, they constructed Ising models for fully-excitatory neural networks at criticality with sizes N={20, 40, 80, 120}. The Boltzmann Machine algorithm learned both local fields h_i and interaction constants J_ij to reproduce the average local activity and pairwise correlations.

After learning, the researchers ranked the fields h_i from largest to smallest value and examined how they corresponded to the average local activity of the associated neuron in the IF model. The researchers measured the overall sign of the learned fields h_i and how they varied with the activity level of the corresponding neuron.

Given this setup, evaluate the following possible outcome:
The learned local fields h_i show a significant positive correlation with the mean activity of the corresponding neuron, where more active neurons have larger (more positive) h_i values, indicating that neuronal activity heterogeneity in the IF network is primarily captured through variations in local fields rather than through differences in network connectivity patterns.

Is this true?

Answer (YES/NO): YES